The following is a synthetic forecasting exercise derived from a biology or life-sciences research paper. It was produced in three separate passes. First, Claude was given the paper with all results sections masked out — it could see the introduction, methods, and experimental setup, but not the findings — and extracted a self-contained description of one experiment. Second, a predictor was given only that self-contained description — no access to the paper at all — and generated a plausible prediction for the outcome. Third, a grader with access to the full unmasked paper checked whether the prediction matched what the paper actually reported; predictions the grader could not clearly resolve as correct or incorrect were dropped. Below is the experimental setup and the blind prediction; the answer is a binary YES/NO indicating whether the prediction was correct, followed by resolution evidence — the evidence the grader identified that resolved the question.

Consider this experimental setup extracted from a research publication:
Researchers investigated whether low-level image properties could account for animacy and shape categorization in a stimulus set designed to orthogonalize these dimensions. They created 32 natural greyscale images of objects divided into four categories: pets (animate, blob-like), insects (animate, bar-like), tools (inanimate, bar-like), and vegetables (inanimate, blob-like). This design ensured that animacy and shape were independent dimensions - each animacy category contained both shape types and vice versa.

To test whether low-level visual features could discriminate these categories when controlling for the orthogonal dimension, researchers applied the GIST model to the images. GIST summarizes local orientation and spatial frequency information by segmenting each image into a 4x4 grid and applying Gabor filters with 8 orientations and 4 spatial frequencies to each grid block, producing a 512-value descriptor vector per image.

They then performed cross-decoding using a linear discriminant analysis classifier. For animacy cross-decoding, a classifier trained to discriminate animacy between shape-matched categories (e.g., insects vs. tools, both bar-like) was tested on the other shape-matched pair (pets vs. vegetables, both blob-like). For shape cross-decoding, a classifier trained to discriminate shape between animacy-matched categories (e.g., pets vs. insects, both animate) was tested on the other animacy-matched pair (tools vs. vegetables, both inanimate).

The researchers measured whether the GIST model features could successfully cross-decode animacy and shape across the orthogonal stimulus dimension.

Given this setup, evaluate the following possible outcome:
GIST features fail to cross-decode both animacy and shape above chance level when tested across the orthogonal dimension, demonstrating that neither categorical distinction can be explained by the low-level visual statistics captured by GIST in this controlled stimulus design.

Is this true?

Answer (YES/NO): NO